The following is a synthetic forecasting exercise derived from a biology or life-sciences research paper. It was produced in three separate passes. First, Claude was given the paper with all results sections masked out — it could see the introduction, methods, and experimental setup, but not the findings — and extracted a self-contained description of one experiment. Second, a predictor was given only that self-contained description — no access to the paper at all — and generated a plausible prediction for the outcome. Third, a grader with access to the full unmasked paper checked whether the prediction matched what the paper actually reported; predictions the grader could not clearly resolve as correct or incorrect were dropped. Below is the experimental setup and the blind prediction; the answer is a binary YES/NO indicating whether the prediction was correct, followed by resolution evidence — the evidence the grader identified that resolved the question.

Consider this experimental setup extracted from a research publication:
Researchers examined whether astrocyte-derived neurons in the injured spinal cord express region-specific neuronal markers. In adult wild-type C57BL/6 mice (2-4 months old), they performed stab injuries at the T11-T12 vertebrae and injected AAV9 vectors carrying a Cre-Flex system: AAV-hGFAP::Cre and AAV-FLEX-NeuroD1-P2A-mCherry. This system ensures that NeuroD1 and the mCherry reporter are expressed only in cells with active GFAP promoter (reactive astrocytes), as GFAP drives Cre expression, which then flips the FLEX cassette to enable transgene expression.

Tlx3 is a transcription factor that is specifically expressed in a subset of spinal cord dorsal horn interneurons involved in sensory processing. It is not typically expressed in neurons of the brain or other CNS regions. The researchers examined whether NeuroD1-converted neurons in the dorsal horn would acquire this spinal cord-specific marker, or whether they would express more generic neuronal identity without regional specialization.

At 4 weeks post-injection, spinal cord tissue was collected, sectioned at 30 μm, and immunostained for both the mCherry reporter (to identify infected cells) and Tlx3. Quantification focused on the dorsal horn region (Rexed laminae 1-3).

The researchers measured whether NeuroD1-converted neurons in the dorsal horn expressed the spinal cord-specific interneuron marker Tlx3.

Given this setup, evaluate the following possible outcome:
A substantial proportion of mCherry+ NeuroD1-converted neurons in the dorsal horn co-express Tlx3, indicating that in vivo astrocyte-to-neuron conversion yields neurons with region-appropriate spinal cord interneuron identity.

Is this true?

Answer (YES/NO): YES